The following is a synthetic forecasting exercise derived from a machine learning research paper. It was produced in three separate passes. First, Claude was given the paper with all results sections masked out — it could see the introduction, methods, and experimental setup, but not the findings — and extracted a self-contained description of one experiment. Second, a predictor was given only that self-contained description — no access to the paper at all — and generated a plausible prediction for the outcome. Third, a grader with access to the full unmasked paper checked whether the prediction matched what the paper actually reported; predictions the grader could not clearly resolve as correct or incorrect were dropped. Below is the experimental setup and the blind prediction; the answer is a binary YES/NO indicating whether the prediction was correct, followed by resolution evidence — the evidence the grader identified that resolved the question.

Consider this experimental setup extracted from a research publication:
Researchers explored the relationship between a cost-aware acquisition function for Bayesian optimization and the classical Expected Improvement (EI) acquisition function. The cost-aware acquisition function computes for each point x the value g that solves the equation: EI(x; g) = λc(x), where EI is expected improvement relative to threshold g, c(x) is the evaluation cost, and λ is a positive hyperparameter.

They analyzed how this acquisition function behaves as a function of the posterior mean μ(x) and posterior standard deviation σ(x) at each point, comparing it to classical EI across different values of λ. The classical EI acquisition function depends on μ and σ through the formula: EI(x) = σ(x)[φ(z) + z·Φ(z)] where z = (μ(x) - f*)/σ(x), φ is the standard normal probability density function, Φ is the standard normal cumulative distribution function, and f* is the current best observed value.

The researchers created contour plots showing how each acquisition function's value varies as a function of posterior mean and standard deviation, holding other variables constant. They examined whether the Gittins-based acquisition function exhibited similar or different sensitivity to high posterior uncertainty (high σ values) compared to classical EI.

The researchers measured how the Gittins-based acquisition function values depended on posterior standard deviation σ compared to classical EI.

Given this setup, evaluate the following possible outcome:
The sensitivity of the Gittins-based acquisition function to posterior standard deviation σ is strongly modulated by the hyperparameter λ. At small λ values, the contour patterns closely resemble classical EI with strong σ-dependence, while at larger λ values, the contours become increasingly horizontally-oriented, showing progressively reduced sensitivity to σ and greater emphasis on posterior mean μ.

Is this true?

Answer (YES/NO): NO